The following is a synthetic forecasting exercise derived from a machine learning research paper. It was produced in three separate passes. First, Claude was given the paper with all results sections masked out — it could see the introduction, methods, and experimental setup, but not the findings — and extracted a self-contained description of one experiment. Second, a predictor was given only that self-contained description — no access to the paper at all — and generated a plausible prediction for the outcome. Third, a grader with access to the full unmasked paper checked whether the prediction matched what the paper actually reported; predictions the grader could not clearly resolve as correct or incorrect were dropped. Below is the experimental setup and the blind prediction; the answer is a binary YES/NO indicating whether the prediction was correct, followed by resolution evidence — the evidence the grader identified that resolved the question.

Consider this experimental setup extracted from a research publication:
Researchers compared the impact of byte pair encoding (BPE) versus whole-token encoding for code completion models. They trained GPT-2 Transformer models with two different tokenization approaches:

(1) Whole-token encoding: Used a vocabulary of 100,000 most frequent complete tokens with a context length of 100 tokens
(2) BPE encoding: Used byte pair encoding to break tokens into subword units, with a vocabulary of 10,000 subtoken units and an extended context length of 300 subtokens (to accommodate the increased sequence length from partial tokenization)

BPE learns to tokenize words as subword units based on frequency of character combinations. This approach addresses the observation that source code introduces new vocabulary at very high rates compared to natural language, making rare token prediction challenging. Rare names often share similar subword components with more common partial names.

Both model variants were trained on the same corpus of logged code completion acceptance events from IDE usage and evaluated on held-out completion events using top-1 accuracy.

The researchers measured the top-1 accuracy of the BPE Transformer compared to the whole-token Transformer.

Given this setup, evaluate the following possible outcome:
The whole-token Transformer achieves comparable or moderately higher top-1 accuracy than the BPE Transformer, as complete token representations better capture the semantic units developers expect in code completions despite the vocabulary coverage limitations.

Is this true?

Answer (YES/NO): NO